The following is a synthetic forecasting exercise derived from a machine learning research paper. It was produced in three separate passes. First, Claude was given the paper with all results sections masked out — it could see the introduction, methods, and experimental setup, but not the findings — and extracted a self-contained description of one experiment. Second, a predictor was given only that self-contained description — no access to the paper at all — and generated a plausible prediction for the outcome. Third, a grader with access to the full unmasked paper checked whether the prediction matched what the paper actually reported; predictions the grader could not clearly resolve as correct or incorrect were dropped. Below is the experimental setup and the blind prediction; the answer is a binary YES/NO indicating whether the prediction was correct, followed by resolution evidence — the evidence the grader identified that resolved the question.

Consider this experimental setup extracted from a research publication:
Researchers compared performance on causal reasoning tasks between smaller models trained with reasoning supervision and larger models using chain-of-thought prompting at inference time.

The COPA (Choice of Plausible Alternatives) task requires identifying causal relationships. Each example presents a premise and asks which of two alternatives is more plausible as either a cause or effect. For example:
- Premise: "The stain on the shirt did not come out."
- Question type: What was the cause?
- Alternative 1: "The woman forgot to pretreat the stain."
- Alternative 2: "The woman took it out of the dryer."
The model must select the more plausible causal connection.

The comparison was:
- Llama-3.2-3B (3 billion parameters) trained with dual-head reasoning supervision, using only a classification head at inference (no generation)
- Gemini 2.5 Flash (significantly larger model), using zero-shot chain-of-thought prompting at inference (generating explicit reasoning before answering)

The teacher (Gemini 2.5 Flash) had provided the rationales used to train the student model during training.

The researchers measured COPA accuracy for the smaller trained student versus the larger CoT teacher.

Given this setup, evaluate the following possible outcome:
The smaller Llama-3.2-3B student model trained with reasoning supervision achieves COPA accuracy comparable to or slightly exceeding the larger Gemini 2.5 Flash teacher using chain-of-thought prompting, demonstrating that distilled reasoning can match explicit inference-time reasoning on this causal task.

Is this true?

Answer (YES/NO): NO